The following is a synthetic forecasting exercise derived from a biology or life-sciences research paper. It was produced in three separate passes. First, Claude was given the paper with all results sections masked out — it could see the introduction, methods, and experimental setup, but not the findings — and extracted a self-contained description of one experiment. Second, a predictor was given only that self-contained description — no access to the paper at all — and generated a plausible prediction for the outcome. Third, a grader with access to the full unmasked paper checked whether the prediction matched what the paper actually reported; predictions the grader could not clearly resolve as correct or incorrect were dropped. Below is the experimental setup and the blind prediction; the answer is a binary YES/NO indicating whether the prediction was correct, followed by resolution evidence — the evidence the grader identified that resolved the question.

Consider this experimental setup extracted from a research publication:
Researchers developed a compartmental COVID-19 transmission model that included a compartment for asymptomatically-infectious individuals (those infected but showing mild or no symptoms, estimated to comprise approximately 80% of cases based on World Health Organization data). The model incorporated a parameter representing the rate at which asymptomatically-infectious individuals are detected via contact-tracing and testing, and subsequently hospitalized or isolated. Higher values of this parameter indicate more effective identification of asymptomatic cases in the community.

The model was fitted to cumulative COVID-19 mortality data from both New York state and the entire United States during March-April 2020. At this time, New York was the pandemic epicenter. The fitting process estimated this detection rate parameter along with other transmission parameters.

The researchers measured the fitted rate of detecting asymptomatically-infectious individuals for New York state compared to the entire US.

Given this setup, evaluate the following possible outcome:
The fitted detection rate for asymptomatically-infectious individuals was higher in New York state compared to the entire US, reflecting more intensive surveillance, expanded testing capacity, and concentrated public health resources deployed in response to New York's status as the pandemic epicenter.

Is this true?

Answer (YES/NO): NO